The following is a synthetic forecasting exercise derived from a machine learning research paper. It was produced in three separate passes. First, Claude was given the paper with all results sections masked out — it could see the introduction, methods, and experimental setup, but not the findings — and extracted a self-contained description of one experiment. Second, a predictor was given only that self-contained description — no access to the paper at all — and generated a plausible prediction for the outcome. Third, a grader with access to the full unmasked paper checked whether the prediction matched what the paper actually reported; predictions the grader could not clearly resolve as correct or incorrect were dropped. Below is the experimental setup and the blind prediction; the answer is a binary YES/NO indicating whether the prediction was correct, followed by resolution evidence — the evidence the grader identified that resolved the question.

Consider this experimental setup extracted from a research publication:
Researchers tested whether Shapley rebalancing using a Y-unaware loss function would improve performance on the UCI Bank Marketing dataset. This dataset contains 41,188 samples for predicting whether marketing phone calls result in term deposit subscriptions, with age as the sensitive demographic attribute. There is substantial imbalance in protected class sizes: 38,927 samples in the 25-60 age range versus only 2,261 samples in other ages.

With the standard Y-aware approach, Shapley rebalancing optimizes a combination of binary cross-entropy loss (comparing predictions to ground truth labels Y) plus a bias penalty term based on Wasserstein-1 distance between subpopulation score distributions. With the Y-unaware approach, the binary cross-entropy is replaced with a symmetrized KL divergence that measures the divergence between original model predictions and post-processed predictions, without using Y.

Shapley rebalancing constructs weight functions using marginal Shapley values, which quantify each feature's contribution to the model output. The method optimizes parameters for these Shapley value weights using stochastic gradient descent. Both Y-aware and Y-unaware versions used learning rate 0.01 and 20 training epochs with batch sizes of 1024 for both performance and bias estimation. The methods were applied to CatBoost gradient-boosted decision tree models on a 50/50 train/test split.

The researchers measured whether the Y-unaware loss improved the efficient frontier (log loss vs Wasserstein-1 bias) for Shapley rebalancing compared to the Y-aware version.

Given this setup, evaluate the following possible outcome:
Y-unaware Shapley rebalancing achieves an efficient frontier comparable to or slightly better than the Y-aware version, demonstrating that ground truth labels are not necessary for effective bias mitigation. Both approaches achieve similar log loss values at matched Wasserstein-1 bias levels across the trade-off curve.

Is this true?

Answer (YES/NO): NO